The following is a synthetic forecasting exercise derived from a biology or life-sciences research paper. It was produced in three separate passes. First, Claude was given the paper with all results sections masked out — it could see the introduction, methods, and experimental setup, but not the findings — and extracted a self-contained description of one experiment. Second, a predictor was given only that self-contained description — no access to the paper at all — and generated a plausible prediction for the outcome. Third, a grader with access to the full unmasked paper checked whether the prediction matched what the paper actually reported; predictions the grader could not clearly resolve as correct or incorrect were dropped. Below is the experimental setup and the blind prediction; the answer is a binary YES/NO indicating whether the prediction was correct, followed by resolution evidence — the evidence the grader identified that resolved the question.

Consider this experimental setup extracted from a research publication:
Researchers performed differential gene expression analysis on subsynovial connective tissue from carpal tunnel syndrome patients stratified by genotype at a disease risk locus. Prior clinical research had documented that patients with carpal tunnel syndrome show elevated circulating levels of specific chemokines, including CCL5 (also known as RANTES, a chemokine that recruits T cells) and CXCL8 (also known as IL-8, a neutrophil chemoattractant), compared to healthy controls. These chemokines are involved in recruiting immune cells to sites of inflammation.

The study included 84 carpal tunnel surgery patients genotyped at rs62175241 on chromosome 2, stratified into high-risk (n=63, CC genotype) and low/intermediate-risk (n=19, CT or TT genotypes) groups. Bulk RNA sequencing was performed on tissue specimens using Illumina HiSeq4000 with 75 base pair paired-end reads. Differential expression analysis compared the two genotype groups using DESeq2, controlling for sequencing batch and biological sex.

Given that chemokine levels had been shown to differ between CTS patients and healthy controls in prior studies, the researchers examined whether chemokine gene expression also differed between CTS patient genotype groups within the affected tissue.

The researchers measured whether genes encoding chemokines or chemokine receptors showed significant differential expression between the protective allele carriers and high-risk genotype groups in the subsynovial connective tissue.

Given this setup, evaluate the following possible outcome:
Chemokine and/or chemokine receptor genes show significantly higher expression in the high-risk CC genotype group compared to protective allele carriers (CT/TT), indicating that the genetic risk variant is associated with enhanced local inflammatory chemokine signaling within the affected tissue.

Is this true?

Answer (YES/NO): NO